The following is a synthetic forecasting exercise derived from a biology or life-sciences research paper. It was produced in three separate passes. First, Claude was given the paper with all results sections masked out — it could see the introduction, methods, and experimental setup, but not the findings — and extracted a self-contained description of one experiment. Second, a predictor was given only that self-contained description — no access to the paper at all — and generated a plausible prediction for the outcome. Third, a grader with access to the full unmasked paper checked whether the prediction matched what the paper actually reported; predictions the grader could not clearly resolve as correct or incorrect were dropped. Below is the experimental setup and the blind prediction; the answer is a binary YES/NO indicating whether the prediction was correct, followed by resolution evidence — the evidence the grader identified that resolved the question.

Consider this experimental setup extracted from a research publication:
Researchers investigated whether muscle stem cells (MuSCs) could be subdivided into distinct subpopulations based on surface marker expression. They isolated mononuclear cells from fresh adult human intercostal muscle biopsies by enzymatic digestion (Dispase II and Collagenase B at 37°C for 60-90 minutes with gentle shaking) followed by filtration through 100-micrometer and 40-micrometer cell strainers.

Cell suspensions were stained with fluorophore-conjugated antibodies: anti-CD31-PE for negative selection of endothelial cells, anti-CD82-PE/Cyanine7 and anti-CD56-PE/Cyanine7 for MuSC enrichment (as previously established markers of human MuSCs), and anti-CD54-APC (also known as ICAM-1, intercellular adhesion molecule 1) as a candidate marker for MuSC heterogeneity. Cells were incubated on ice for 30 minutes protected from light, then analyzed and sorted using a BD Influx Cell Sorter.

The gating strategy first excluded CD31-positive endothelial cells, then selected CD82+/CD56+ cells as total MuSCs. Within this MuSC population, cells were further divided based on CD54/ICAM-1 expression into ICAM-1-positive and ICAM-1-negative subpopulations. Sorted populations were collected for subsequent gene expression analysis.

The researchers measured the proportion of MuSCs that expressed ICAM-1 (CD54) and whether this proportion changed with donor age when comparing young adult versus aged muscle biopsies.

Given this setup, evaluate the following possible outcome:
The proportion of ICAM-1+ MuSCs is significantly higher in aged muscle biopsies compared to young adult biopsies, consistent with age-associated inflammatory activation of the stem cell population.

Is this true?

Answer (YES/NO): NO